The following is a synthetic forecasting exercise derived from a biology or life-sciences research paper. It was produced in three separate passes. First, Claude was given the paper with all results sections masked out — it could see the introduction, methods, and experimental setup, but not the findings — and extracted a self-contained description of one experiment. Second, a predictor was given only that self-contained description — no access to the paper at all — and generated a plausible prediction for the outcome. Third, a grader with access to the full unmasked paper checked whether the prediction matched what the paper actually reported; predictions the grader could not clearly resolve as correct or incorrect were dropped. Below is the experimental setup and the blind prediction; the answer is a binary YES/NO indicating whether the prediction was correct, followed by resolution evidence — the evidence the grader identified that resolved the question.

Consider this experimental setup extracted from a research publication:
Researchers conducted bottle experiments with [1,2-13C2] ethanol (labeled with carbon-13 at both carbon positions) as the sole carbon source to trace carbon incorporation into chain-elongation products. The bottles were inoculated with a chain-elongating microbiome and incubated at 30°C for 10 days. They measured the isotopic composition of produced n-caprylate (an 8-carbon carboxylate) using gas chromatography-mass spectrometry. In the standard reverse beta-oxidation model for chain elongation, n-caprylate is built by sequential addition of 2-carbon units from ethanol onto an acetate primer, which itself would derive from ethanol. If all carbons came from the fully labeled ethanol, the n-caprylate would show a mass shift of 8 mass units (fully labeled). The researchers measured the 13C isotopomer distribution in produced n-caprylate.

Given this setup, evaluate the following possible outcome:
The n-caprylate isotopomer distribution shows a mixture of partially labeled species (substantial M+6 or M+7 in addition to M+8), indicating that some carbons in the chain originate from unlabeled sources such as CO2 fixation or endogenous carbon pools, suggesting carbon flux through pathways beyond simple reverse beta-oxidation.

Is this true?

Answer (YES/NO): YES